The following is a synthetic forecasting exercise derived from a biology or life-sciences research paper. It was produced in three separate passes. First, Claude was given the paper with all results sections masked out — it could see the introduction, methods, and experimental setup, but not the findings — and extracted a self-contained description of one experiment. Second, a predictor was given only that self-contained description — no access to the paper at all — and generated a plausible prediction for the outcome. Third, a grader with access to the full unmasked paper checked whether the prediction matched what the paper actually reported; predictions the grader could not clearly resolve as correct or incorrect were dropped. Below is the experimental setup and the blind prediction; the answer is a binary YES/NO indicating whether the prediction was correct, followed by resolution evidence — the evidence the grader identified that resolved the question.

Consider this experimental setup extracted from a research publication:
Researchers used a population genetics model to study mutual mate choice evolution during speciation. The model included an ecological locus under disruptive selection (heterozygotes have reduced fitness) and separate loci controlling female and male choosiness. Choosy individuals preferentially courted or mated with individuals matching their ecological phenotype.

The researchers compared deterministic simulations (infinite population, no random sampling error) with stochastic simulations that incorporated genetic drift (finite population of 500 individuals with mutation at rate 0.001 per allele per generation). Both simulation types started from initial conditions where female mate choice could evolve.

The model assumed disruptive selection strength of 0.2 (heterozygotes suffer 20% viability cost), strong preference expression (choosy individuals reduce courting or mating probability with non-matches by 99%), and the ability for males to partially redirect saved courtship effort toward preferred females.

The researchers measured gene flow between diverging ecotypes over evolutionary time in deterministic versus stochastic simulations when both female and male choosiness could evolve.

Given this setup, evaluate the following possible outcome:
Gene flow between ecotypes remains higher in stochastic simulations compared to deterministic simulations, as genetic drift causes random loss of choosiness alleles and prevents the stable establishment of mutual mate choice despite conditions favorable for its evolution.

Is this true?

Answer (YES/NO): YES